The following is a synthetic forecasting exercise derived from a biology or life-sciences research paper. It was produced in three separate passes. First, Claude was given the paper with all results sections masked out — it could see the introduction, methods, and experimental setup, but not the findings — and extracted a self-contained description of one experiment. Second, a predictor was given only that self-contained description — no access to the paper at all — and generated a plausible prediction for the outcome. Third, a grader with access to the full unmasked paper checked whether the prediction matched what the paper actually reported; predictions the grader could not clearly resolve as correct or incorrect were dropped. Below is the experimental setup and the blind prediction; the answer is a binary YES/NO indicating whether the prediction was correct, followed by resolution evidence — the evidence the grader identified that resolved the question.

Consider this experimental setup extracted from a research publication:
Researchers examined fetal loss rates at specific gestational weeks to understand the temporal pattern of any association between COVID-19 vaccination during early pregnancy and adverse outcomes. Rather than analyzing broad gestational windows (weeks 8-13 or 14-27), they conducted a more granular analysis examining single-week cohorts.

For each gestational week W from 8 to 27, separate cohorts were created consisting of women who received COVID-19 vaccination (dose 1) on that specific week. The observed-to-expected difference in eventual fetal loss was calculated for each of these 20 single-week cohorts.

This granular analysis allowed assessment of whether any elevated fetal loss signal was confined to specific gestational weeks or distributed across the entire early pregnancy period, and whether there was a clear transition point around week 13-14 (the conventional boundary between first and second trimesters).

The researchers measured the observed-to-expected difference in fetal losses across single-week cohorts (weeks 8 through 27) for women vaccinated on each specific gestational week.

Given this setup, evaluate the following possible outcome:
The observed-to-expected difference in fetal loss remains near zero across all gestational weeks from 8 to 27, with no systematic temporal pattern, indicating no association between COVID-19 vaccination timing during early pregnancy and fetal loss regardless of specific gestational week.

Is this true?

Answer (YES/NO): NO